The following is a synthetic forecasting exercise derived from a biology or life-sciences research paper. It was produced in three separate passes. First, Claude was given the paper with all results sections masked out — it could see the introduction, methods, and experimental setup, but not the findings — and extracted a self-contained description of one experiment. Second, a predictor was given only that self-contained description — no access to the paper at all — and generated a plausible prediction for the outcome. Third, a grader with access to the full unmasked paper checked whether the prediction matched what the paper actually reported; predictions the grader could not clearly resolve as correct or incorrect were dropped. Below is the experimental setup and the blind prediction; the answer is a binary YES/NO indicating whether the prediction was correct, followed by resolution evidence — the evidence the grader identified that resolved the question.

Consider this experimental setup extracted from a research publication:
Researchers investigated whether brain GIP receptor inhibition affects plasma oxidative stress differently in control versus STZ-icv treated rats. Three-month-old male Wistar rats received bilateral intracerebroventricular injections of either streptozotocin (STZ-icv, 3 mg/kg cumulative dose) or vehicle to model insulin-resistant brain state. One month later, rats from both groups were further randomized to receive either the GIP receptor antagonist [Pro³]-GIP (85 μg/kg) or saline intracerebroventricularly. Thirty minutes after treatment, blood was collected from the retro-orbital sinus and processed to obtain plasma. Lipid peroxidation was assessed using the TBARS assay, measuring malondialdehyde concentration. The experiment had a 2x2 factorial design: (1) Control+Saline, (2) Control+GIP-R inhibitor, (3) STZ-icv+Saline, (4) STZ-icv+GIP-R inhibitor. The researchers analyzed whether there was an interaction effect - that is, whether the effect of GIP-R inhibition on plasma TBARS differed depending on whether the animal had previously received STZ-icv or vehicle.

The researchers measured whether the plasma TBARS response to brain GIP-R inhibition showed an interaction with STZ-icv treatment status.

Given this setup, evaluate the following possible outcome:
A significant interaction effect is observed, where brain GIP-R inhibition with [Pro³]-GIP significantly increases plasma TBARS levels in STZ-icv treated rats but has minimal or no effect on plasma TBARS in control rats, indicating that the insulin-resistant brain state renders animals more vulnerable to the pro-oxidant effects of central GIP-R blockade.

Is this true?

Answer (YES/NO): NO